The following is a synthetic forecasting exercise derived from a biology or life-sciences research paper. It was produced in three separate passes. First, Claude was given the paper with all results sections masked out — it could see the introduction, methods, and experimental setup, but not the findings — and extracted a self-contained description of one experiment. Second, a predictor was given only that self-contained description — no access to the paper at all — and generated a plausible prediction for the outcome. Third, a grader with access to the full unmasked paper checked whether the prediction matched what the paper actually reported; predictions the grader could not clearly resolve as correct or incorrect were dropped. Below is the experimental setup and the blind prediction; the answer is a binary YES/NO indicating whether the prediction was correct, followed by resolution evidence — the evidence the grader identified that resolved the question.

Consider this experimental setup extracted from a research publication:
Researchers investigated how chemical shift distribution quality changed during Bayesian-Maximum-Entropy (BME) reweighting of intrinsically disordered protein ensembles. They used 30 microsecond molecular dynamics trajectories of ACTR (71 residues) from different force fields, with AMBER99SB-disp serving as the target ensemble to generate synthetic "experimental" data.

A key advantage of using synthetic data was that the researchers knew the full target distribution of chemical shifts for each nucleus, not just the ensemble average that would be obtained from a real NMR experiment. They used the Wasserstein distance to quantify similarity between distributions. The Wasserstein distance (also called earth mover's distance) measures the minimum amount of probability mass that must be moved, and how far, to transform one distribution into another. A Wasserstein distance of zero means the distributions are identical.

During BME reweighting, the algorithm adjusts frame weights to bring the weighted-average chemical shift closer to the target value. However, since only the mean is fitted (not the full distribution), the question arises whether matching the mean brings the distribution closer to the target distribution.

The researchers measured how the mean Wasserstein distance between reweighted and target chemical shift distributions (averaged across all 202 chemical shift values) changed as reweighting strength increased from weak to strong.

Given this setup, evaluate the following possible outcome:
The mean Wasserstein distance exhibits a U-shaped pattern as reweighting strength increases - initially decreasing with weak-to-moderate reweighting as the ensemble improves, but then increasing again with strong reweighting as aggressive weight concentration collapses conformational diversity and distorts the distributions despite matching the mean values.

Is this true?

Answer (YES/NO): YES